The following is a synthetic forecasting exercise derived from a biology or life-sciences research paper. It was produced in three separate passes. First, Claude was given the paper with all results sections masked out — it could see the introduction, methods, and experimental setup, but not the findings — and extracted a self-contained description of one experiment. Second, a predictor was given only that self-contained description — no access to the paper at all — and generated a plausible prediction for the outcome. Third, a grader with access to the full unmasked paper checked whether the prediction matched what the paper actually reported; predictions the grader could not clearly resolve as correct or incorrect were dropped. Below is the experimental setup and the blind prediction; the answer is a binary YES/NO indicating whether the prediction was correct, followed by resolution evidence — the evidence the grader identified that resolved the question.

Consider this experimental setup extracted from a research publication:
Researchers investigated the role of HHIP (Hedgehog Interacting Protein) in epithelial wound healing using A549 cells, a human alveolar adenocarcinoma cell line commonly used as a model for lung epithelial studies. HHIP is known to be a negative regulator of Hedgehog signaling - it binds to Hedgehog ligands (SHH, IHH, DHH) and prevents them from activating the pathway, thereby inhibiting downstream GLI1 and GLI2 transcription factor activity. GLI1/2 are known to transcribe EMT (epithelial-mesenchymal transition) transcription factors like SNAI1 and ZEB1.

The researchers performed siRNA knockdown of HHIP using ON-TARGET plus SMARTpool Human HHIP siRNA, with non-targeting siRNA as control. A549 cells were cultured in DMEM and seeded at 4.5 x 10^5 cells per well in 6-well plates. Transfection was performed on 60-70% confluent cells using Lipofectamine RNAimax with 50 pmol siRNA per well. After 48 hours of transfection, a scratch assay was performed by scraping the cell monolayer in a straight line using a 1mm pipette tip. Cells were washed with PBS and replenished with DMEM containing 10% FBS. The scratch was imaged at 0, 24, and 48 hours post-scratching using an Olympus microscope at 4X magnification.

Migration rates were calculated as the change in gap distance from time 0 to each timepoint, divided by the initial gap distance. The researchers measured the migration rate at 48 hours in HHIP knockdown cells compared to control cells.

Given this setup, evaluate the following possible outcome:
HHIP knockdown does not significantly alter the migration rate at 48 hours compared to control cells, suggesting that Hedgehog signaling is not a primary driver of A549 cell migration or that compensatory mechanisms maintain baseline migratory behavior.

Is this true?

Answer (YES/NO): NO